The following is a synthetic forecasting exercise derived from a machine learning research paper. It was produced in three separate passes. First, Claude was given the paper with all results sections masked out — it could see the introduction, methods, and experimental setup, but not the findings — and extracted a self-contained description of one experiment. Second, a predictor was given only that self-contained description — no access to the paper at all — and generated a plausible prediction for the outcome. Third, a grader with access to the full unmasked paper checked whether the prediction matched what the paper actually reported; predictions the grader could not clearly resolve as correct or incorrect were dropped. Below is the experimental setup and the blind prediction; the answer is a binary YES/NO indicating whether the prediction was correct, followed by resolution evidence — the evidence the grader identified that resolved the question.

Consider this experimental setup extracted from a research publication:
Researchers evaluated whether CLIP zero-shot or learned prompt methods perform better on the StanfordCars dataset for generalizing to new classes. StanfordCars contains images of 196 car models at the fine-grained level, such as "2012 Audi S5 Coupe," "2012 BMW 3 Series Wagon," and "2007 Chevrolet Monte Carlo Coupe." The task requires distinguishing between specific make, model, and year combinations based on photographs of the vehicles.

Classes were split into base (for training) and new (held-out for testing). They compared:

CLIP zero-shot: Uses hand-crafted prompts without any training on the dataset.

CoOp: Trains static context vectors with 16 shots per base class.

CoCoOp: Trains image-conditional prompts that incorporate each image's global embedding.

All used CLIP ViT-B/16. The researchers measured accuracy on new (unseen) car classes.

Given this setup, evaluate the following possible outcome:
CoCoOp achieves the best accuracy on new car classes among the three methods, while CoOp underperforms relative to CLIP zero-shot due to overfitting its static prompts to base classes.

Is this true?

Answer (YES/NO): NO